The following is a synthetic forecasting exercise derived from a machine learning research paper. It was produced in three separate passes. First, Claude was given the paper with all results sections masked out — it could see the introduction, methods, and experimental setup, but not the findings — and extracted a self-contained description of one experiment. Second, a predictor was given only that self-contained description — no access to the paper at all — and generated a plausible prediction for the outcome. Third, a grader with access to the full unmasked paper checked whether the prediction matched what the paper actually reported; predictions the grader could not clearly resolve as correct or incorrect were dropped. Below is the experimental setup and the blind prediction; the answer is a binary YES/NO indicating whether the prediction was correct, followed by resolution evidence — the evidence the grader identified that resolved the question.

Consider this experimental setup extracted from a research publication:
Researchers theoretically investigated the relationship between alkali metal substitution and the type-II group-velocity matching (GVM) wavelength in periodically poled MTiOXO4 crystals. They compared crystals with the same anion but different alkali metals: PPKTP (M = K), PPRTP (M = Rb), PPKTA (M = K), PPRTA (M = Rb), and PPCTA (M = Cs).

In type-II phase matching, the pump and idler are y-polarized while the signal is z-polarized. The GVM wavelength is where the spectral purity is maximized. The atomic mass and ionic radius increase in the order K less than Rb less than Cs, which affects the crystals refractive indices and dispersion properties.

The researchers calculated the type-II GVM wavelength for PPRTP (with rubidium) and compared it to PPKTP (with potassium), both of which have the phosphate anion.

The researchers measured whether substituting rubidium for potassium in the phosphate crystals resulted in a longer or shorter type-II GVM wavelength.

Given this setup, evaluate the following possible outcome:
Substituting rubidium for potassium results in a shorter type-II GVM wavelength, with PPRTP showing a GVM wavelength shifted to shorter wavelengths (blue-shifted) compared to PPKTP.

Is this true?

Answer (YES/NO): NO